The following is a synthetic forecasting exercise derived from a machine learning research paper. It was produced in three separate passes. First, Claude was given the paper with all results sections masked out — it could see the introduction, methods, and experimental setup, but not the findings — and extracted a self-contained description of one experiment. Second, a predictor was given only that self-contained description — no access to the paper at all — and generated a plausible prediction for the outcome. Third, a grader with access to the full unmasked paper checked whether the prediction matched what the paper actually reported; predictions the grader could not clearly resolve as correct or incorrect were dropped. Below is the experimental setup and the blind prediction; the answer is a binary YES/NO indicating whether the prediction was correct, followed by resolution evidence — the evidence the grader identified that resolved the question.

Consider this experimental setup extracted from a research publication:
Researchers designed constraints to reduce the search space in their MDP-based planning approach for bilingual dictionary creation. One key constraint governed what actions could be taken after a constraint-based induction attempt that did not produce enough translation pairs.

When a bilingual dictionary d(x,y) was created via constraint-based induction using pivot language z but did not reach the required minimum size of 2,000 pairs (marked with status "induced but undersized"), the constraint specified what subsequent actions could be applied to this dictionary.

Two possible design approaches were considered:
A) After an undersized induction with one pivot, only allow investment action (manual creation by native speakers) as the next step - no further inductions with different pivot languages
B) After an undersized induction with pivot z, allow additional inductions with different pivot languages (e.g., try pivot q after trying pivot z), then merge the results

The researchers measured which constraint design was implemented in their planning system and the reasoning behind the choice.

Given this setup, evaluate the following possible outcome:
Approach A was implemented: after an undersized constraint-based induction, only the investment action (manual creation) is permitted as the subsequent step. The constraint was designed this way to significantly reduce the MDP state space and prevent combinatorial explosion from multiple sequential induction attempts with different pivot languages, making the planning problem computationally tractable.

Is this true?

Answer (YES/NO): NO